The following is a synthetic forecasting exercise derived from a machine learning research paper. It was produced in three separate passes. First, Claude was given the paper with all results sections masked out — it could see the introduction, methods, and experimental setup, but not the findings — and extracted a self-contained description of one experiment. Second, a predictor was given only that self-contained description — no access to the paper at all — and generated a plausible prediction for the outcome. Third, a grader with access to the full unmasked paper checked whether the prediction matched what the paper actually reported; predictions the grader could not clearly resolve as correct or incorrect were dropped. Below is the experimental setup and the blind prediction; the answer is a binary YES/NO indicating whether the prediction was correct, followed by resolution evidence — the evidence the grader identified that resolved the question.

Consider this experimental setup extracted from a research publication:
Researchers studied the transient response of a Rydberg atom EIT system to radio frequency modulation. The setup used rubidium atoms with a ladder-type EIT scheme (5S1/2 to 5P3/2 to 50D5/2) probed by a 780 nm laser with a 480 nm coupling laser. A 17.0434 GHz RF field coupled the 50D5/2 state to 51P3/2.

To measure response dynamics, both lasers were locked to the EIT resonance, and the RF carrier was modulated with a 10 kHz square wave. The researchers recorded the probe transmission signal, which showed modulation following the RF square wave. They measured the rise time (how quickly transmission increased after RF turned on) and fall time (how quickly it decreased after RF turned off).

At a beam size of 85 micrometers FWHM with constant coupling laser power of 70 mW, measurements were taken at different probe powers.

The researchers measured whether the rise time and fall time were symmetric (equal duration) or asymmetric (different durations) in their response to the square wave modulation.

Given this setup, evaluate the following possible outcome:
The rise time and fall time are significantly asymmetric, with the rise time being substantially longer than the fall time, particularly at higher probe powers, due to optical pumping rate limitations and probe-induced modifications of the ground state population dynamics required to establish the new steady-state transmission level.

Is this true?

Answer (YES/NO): NO